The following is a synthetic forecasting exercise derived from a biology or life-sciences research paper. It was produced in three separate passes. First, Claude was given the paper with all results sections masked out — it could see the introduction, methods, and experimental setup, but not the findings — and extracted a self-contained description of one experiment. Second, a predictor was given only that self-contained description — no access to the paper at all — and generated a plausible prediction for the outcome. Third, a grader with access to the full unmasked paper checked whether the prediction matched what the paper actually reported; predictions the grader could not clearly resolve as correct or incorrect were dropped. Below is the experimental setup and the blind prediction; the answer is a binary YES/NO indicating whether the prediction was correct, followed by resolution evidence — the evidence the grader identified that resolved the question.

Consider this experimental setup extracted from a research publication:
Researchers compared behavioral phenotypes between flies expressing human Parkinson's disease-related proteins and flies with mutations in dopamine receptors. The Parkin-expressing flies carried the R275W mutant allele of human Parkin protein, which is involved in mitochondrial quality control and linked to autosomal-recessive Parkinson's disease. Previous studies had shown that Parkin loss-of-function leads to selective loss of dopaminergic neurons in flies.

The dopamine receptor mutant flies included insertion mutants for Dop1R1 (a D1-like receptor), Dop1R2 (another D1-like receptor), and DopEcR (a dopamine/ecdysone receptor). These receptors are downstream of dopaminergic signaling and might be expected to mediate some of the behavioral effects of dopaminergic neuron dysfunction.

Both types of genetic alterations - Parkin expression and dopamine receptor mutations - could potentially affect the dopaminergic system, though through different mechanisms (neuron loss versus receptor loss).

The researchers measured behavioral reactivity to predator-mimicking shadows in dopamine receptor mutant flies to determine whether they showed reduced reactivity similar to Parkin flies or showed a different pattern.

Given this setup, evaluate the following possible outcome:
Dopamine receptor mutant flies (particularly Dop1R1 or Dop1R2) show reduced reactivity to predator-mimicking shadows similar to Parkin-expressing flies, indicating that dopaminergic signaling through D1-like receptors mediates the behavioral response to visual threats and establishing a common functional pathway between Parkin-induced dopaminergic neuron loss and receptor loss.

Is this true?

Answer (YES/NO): YES